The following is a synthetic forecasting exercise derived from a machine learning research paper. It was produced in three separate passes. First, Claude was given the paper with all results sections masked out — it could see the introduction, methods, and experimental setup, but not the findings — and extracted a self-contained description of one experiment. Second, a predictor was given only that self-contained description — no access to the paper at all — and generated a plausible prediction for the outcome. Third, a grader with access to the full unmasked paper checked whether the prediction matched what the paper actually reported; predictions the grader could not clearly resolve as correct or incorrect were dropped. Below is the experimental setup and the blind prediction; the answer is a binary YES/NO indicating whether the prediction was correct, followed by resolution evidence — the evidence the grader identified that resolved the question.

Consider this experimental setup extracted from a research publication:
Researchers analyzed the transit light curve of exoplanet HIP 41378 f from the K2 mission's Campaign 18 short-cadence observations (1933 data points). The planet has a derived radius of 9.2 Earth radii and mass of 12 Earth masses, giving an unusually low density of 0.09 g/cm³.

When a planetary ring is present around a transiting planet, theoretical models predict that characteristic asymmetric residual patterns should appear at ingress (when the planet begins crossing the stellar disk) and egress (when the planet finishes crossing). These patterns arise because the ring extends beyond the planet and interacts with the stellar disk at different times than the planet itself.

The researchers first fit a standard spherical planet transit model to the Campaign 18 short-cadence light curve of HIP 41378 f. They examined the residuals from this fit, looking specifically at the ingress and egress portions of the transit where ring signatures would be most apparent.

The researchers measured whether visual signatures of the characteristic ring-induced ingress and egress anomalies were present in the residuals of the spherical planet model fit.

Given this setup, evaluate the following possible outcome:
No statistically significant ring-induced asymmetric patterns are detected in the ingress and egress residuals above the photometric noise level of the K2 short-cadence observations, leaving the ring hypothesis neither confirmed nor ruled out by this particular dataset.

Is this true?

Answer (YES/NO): YES